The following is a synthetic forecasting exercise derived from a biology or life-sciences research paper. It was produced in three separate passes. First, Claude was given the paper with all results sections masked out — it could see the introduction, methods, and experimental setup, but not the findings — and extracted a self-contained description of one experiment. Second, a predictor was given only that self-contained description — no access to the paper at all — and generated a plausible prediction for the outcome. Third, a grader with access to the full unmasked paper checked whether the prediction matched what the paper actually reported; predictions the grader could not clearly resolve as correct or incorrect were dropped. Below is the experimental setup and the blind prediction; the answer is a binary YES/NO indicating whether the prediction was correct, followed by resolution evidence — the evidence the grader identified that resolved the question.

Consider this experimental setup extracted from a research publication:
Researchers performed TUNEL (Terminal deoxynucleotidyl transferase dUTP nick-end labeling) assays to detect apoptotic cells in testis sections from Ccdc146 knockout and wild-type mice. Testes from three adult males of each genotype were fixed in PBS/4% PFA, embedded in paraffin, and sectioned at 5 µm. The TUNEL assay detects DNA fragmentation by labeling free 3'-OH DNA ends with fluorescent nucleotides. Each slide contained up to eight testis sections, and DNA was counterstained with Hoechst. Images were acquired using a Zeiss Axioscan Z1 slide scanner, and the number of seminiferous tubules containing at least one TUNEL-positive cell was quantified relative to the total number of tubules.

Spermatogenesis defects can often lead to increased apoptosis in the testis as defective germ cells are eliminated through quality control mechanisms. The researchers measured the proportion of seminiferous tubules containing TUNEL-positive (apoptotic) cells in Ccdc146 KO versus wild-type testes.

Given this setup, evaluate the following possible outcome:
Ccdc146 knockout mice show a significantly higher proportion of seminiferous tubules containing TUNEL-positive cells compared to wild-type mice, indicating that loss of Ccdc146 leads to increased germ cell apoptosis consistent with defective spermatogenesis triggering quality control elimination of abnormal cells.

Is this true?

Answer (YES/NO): YES